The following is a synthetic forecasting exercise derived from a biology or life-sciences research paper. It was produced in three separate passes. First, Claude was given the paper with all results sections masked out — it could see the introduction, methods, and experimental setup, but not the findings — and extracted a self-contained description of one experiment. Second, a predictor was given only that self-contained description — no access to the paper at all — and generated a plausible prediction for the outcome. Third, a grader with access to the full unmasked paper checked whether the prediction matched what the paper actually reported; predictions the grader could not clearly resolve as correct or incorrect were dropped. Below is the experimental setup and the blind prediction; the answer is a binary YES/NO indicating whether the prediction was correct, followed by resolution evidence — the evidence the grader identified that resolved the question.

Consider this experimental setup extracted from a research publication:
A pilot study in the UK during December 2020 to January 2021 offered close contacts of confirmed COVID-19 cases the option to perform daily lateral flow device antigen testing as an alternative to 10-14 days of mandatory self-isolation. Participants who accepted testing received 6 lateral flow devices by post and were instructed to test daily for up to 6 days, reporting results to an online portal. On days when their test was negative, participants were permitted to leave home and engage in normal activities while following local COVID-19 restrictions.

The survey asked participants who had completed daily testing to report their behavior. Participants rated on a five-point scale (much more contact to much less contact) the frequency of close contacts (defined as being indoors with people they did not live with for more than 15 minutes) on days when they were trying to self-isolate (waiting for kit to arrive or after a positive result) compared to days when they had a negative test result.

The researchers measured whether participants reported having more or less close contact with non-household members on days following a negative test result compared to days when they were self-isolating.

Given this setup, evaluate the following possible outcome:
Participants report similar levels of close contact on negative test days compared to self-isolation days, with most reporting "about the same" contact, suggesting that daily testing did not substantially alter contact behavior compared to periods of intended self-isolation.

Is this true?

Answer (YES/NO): NO